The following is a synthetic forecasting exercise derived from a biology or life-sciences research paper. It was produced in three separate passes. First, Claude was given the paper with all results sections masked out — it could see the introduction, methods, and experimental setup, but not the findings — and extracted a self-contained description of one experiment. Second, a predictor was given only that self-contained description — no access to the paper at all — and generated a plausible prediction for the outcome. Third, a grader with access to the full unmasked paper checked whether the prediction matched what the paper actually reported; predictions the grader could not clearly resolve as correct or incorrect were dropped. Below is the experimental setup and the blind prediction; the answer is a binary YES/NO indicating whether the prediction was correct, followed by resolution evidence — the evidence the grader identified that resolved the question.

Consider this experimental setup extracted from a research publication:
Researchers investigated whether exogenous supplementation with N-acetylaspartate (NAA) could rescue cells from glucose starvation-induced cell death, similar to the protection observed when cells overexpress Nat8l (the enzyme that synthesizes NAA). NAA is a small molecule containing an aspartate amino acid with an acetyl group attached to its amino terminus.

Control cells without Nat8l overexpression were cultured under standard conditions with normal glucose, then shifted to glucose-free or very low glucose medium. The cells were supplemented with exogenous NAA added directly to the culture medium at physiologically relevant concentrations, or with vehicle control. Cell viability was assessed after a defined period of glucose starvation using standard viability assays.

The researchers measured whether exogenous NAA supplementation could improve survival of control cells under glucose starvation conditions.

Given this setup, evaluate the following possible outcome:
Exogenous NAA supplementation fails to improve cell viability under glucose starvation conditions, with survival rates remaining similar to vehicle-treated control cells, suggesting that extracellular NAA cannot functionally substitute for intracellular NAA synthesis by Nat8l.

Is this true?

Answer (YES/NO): NO